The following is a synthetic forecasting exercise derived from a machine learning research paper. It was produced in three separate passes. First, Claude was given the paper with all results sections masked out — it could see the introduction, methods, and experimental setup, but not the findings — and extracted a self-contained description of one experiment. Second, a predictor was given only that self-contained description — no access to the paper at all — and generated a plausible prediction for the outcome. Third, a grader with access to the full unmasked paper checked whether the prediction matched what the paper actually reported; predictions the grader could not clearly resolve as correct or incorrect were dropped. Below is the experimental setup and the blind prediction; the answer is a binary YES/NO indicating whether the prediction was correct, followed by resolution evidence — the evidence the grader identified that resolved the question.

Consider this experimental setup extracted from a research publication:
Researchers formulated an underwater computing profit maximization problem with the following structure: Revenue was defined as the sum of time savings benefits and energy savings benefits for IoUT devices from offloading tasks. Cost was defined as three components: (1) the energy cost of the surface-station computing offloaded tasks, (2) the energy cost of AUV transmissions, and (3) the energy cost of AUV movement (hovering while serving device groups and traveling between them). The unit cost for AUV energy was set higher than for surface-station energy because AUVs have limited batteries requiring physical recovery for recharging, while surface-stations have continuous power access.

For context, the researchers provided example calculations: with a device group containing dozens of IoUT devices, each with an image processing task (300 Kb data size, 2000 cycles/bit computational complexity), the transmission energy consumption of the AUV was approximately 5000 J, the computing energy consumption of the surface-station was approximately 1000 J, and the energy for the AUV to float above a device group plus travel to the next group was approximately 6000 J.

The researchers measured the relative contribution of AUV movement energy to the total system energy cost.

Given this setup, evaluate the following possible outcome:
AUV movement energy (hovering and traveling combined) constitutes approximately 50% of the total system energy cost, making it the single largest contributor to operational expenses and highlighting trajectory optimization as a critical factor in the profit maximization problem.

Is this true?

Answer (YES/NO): YES